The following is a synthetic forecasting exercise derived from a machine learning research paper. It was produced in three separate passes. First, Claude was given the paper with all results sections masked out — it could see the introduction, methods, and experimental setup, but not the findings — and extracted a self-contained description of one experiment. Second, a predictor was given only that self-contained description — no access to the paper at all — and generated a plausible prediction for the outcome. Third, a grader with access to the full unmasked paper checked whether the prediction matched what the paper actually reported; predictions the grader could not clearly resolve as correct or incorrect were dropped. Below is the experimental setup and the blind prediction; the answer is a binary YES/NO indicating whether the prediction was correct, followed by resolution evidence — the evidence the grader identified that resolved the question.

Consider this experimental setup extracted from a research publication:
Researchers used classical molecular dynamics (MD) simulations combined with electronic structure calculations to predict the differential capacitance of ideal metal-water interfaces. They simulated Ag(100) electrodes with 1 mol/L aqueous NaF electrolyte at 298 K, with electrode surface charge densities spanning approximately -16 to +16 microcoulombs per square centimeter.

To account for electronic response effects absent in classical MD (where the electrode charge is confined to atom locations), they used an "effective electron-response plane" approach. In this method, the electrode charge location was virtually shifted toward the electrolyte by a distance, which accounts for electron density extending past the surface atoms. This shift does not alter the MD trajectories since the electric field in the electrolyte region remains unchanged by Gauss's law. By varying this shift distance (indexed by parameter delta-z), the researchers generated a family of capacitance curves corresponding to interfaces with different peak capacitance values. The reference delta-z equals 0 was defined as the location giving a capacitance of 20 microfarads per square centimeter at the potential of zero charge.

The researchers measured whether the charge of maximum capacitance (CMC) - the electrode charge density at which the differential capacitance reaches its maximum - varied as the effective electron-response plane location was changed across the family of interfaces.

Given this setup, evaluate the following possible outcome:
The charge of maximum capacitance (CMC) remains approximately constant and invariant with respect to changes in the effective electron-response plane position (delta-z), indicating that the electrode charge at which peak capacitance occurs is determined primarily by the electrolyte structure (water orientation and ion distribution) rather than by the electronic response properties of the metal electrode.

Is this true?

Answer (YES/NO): YES